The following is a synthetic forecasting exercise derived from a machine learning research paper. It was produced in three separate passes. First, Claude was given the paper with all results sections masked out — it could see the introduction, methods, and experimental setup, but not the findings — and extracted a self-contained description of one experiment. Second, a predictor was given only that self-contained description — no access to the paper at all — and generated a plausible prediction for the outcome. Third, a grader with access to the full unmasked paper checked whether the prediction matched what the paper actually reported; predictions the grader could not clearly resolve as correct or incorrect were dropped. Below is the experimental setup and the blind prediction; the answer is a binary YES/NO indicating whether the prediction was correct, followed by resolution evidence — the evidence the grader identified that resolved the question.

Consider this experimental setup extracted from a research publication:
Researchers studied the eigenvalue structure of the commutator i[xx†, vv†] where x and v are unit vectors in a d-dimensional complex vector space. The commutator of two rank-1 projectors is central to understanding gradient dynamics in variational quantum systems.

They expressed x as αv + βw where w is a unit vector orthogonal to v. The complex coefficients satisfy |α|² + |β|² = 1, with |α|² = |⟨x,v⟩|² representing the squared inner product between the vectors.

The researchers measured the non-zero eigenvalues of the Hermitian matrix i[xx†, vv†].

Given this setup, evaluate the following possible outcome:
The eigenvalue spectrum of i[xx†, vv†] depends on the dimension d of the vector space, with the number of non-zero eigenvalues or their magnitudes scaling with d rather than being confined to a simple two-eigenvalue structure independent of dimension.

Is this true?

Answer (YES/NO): NO